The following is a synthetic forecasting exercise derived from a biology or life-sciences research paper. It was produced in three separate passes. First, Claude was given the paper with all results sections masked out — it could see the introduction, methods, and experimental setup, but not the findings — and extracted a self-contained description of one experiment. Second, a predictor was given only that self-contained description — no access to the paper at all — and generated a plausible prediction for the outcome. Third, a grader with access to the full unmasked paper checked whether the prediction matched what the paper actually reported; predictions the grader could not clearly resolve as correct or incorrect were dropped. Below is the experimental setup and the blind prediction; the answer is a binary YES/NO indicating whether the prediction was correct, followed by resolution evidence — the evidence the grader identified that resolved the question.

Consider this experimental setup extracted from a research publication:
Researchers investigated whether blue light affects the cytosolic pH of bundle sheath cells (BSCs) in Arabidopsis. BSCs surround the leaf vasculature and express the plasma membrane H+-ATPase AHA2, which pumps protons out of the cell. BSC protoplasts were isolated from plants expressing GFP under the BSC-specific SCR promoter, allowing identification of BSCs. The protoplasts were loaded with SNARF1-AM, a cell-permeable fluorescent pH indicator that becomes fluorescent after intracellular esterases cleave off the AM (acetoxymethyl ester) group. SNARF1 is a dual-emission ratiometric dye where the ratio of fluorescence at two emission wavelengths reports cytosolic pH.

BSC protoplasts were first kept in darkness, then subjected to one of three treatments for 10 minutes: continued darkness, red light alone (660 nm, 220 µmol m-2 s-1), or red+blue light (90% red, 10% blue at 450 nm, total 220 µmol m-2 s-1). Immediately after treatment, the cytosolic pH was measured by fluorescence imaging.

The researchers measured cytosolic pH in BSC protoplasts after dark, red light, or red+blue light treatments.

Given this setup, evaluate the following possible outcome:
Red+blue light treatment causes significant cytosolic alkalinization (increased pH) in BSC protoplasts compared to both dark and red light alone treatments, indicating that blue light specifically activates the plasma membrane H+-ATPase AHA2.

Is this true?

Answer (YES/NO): YES